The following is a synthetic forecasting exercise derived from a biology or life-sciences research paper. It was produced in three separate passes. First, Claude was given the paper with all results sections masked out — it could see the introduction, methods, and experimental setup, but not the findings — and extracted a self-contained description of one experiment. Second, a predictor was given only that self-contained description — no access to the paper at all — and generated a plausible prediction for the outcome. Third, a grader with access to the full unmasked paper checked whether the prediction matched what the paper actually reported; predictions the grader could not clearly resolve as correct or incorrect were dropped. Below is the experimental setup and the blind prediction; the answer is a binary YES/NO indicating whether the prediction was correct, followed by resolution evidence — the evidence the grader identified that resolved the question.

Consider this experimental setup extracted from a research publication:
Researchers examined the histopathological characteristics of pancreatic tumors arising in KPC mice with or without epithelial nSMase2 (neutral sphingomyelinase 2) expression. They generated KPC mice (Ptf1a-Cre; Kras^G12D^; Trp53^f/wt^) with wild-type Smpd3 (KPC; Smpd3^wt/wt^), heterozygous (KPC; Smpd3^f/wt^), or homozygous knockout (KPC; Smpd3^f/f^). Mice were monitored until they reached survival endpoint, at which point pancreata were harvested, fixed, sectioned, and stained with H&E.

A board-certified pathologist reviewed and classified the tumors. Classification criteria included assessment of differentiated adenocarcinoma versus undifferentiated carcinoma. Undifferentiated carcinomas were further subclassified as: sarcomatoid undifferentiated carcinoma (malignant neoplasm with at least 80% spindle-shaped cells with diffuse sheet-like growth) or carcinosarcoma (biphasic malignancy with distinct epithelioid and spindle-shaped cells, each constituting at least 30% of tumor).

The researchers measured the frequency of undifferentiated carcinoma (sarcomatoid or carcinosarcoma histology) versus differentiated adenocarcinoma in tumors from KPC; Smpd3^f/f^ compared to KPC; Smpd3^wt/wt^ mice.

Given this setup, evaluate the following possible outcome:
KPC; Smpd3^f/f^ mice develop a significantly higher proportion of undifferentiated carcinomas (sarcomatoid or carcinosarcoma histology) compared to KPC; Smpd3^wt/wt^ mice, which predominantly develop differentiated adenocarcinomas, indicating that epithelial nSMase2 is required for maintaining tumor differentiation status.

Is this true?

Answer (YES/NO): NO